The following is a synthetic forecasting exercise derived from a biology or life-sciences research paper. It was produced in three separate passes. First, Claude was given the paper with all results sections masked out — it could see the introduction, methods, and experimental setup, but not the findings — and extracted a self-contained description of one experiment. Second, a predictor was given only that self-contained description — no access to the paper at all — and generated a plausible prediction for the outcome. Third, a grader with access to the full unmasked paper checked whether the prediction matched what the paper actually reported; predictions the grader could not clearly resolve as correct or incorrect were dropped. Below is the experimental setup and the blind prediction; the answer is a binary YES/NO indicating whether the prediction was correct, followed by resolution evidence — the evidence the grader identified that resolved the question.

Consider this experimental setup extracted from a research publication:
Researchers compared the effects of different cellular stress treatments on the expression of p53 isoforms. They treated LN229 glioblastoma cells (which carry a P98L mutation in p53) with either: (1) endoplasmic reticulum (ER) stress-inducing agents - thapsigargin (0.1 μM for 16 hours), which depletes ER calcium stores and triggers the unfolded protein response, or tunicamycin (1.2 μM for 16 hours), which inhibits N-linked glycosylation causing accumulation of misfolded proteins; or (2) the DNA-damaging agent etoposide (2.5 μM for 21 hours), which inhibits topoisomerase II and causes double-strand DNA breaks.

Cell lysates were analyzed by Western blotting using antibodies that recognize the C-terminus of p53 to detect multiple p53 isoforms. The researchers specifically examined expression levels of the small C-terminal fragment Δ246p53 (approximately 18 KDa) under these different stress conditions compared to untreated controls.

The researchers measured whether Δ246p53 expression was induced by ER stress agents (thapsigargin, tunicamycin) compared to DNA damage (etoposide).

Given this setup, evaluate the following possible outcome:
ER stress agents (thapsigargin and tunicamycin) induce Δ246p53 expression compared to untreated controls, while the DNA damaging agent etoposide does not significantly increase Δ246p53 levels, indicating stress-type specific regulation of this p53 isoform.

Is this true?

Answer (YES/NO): NO